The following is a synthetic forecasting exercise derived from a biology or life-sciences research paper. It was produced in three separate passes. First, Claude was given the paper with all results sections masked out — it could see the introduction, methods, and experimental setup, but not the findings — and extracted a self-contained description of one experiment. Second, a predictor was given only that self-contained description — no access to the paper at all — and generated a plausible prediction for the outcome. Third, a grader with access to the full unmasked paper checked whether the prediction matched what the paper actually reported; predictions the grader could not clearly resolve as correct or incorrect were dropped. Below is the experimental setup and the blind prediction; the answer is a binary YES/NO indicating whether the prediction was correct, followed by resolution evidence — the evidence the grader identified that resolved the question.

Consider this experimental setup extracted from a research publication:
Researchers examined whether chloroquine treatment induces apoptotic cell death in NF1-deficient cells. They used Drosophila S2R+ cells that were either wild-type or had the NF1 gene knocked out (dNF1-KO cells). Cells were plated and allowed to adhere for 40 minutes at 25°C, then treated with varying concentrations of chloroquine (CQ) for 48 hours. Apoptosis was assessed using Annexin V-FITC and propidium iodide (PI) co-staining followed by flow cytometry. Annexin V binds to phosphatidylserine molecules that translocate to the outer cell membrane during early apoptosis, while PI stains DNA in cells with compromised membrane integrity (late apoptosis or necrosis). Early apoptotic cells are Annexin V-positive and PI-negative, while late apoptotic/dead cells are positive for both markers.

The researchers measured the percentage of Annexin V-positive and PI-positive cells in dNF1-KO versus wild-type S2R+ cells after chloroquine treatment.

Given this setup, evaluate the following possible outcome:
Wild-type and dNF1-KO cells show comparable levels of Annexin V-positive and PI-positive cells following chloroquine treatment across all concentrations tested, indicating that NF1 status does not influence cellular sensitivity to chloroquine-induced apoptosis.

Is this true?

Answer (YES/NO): NO